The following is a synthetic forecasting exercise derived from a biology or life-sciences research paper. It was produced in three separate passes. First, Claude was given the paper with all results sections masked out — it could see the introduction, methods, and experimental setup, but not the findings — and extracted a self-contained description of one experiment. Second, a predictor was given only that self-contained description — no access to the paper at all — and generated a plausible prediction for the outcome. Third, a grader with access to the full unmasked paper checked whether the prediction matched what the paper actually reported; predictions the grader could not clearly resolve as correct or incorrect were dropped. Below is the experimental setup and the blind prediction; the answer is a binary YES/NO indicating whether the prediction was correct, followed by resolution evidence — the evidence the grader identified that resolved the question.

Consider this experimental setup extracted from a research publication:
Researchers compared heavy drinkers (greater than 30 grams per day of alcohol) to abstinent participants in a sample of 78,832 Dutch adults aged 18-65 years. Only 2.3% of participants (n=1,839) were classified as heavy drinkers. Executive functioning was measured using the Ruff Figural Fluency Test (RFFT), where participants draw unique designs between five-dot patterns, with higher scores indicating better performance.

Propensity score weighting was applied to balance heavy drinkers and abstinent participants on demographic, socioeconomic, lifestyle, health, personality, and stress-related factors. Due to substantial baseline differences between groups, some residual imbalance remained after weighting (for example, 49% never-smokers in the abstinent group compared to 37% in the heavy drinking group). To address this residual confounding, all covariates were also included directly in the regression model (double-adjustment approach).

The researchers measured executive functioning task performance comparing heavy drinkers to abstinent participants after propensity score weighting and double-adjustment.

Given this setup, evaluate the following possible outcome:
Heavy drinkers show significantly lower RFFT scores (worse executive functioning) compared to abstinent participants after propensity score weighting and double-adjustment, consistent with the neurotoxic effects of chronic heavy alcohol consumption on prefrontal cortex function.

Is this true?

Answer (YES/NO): NO